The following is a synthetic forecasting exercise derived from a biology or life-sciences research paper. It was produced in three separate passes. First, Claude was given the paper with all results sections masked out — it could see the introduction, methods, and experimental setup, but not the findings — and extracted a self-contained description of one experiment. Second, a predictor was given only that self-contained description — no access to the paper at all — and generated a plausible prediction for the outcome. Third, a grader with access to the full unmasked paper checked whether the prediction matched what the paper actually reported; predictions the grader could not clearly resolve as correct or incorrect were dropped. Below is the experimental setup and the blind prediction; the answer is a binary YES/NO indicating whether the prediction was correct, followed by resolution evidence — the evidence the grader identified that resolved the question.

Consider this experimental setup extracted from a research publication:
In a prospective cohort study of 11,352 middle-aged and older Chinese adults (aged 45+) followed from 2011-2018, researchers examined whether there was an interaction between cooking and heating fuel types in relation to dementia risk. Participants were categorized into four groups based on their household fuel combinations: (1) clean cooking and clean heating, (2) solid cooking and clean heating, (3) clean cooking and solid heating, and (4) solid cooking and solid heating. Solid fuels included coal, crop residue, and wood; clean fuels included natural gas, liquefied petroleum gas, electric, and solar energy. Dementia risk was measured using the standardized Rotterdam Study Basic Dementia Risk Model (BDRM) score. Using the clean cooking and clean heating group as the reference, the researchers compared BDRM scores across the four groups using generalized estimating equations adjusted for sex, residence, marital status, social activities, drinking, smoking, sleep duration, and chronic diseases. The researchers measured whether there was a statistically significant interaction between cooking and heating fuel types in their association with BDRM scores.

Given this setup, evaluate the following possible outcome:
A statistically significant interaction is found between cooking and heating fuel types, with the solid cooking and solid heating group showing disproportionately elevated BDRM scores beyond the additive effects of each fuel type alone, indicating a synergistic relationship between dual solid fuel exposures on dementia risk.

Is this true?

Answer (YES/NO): NO